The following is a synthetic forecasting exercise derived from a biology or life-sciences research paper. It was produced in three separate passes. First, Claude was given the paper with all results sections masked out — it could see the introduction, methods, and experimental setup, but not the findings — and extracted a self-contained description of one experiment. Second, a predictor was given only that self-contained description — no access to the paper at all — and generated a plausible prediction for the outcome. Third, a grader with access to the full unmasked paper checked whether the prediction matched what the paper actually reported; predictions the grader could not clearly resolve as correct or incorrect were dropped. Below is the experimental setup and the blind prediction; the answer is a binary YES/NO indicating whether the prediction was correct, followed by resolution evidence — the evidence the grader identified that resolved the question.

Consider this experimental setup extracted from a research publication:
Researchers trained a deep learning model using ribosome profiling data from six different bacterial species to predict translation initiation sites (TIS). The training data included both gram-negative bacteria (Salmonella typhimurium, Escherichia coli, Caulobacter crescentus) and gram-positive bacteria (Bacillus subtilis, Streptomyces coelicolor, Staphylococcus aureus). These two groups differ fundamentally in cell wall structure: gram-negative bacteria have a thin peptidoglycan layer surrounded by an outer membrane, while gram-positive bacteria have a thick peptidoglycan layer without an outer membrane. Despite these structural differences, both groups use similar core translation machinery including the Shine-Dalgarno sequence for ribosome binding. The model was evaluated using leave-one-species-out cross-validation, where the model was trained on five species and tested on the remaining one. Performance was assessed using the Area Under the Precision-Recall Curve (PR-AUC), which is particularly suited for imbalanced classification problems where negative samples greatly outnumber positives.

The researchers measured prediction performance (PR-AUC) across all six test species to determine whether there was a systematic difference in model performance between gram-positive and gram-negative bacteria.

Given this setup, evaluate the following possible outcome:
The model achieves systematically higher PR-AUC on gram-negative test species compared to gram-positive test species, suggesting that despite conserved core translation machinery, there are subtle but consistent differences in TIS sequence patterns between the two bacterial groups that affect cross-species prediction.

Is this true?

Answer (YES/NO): NO